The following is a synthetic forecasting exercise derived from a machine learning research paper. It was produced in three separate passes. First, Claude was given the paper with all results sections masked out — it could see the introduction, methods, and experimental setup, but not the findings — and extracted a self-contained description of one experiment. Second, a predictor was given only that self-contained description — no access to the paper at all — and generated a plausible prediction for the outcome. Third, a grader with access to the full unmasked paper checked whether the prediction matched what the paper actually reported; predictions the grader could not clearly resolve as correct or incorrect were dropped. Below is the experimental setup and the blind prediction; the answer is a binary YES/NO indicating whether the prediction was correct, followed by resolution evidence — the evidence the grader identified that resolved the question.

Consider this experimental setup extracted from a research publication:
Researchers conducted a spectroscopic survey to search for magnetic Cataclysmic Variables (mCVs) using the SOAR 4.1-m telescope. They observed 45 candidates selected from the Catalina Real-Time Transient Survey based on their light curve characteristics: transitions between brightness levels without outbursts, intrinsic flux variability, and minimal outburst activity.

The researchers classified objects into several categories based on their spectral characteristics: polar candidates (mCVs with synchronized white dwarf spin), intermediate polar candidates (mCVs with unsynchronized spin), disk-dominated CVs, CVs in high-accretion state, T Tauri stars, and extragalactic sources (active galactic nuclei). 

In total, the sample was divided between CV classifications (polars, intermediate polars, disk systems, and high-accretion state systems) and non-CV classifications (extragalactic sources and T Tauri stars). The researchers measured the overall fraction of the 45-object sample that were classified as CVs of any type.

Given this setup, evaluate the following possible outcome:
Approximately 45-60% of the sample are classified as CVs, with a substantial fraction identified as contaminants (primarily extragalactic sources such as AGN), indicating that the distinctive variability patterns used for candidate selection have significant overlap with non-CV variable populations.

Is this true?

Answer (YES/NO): NO